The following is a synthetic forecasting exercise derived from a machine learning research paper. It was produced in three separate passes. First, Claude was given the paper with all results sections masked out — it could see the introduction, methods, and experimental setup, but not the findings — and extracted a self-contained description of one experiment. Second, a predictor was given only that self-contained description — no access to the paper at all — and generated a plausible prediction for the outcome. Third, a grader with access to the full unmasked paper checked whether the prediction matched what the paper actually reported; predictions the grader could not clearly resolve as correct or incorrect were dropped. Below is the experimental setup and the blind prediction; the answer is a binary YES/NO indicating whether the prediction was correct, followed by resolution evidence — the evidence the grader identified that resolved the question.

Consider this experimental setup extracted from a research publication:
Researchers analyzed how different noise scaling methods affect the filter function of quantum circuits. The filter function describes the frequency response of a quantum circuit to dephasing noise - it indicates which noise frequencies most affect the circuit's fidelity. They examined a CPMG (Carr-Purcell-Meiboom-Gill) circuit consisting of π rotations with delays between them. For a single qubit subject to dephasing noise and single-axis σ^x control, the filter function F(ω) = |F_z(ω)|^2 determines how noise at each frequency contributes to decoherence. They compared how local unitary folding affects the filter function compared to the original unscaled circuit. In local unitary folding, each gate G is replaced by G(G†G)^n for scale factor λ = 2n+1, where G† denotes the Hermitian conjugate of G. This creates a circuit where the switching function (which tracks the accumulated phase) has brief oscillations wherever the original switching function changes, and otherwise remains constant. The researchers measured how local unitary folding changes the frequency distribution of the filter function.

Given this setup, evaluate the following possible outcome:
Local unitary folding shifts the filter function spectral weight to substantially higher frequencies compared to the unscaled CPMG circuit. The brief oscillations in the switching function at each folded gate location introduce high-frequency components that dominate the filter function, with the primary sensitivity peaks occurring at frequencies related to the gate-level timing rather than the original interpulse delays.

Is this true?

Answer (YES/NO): NO